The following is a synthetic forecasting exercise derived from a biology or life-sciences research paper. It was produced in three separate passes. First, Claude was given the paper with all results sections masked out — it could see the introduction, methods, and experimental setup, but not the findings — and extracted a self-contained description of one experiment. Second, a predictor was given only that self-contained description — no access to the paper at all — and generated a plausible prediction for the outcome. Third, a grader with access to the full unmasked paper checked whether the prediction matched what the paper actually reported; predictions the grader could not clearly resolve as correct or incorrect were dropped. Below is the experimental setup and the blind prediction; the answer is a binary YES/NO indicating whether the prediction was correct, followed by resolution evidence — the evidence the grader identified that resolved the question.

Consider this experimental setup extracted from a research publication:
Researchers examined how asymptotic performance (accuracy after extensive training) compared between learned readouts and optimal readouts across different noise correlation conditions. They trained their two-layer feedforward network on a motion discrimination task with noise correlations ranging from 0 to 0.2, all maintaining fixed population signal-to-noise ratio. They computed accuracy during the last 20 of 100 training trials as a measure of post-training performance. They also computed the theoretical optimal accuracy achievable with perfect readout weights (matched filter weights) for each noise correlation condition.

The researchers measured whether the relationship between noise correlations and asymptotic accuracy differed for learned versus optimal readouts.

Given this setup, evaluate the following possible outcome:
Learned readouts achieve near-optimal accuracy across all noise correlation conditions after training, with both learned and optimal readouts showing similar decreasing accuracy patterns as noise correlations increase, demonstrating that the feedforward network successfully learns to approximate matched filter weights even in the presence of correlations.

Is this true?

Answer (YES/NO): NO